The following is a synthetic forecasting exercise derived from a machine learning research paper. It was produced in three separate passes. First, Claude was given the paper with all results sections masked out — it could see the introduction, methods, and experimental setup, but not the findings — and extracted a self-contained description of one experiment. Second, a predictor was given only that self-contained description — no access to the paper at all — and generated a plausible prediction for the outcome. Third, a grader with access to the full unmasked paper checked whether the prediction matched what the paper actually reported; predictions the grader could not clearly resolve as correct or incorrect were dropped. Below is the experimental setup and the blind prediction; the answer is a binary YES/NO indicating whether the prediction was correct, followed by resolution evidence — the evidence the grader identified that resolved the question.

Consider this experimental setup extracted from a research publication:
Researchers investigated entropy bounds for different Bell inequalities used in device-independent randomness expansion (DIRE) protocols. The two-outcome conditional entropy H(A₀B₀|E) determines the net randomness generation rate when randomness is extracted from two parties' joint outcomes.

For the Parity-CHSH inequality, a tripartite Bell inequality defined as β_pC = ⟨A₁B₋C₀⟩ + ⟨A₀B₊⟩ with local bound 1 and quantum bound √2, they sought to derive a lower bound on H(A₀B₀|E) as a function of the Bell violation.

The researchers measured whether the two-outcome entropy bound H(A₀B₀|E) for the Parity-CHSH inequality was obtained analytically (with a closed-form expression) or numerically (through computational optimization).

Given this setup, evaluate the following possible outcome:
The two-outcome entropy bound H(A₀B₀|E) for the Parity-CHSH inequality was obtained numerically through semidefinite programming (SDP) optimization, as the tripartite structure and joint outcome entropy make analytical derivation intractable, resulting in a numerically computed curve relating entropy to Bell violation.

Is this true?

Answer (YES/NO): NO